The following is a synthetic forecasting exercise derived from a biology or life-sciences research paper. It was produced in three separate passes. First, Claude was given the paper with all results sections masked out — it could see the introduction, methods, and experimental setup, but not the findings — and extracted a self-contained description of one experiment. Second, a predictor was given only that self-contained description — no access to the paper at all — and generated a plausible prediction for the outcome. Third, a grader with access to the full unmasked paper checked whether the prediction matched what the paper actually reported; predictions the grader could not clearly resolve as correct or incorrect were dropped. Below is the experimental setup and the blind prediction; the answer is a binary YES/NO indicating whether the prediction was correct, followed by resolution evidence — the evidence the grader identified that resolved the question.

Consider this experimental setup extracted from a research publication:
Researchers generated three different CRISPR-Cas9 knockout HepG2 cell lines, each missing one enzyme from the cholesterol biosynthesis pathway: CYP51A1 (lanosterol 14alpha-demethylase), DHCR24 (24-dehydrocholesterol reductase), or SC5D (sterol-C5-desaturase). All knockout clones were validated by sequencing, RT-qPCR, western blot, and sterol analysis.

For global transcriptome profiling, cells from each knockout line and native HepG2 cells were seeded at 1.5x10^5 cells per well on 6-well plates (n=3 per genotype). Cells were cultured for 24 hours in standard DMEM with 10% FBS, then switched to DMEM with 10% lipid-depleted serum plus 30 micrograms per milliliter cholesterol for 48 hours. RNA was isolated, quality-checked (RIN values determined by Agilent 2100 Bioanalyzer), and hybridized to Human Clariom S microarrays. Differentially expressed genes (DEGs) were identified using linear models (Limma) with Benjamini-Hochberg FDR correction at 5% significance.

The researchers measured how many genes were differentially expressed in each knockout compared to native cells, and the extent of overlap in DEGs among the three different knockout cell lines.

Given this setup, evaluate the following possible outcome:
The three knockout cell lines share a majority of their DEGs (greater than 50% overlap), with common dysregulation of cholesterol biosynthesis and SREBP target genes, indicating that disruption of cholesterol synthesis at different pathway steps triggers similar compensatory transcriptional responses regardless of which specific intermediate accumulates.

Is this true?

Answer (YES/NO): NO